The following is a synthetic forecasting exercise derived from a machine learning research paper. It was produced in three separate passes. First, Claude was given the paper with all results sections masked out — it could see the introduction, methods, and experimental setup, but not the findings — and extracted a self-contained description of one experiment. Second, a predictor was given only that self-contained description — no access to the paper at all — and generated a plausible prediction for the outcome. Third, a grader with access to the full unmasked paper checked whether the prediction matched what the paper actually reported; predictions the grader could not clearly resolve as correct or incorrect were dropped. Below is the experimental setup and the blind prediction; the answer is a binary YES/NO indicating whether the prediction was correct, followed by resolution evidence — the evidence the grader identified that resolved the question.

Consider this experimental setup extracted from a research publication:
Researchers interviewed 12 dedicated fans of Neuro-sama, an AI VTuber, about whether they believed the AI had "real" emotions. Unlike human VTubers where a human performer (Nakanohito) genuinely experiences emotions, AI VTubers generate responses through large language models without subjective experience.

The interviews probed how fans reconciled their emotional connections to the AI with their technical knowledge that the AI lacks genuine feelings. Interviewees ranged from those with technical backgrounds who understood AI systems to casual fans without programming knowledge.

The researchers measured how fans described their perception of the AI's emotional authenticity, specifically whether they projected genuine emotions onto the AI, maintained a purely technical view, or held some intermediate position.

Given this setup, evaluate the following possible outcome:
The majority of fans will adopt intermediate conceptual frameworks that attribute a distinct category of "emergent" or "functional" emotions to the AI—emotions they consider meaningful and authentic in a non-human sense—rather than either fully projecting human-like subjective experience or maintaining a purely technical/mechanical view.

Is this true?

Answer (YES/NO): NO